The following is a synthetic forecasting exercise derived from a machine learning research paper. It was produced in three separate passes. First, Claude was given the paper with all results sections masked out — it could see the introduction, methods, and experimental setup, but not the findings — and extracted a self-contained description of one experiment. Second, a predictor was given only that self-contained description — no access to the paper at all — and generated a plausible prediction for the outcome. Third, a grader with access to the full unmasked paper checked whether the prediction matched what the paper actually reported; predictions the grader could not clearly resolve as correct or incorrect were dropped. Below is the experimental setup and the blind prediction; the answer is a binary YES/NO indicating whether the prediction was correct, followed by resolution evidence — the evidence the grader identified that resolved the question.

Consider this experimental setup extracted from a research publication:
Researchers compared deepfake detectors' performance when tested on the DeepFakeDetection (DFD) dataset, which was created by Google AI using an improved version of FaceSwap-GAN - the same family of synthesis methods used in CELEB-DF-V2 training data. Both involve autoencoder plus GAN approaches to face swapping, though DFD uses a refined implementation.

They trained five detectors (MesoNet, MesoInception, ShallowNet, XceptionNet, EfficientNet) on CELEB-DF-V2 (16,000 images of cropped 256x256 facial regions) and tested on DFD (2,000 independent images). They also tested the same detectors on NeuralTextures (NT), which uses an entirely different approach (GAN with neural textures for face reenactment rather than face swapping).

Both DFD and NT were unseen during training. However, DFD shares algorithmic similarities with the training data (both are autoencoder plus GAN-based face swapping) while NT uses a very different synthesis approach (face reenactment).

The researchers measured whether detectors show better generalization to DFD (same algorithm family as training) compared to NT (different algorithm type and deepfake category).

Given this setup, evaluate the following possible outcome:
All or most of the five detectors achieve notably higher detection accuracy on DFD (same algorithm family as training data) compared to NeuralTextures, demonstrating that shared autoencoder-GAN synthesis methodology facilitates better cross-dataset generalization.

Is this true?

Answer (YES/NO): NO